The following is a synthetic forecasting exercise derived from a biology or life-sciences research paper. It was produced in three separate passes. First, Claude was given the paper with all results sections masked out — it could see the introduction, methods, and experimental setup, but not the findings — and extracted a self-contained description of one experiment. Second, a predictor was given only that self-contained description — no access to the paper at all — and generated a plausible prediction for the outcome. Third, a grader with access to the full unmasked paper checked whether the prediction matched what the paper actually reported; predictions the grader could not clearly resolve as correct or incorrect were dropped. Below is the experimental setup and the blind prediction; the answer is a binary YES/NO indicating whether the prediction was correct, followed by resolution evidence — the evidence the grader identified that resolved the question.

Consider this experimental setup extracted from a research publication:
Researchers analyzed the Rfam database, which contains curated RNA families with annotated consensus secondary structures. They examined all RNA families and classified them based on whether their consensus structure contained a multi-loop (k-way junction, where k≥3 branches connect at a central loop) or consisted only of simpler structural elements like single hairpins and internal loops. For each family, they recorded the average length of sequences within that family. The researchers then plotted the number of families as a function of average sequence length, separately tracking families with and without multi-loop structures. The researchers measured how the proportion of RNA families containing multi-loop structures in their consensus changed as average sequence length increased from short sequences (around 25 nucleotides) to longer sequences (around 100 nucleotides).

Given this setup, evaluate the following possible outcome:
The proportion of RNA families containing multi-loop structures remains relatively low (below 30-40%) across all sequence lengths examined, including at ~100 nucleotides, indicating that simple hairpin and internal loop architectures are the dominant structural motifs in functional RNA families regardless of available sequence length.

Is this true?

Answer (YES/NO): YES